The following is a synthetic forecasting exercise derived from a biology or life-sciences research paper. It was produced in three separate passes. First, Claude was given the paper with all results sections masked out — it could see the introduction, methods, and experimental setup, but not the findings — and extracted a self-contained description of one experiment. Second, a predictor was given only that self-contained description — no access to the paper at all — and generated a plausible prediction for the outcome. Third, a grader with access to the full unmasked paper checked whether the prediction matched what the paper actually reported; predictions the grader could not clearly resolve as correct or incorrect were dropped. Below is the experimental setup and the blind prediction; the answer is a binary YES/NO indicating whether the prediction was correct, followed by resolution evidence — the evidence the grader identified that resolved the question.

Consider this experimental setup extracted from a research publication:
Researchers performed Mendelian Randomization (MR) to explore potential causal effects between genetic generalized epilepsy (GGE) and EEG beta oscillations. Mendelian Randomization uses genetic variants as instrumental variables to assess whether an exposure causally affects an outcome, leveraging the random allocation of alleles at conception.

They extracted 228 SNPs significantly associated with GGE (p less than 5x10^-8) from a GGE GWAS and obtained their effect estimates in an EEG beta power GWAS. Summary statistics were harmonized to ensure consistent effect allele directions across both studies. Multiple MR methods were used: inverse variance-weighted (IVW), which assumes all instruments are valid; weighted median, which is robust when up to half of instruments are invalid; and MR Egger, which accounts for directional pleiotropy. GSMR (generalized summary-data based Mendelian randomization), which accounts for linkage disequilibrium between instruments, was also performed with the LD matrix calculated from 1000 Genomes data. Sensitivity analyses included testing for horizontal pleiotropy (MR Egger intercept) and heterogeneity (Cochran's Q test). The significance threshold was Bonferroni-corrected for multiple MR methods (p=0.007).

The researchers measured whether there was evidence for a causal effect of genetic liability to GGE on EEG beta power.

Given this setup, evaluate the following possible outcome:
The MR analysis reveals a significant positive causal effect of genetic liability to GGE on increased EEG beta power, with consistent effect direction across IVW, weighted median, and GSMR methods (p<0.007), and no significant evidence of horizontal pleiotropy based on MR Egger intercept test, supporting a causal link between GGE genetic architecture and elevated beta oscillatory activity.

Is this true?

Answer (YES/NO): NO